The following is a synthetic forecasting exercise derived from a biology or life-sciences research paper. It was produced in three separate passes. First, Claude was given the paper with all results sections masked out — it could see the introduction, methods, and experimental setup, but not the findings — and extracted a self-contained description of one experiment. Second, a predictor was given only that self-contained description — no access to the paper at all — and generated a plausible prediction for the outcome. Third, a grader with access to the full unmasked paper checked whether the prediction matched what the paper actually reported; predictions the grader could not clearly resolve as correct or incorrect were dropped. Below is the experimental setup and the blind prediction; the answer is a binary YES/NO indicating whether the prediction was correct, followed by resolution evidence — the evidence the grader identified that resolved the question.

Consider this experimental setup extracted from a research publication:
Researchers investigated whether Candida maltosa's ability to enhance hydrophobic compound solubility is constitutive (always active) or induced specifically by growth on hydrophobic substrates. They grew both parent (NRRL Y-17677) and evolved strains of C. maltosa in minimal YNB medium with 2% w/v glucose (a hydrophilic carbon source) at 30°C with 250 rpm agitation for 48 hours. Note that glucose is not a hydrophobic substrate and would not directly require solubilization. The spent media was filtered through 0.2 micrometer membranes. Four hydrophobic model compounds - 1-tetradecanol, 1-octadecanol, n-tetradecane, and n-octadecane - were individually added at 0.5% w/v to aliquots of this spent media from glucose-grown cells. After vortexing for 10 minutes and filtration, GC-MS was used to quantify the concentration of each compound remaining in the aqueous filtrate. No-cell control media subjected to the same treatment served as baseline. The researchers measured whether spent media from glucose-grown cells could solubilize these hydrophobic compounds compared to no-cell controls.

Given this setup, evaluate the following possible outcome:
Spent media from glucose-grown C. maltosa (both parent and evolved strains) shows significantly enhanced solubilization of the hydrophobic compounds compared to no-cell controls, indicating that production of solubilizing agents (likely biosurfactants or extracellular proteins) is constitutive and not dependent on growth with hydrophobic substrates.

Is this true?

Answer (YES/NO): YES